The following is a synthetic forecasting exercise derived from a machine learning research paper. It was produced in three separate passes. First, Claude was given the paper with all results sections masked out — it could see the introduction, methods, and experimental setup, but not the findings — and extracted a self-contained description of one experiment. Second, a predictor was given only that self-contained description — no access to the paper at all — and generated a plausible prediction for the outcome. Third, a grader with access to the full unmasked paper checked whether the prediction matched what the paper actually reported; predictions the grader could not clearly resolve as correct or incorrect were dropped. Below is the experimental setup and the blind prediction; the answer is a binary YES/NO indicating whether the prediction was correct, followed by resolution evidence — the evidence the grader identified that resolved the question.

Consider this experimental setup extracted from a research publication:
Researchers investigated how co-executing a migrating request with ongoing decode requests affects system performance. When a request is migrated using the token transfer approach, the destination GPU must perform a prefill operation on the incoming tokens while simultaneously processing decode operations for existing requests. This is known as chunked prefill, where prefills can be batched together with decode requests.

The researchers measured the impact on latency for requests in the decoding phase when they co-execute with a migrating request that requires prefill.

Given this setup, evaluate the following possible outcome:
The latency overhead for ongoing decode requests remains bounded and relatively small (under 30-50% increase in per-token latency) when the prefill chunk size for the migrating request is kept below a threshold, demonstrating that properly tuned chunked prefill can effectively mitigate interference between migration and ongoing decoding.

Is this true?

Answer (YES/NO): NO